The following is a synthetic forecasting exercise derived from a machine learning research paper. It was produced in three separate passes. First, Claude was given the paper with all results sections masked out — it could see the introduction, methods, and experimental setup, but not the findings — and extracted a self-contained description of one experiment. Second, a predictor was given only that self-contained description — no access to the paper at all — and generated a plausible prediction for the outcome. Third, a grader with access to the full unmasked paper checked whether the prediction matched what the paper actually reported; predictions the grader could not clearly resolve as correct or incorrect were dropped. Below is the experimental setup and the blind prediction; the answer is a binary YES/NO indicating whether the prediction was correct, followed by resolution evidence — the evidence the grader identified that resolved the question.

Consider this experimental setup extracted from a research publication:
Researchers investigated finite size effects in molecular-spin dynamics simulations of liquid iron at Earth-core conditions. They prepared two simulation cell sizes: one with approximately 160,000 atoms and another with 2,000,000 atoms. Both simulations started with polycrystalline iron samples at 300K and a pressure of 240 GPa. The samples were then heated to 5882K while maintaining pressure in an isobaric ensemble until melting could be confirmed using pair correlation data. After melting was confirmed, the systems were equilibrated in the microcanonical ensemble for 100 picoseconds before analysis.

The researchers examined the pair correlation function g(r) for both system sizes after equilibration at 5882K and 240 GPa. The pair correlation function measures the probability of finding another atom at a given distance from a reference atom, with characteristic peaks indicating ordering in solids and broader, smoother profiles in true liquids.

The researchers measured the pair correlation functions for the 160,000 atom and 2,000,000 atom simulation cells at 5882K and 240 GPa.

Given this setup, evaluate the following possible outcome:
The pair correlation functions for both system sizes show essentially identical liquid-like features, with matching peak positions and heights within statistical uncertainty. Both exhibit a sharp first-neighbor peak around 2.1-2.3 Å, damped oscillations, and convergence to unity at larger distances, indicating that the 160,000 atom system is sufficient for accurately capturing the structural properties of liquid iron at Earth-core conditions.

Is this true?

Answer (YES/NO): NO